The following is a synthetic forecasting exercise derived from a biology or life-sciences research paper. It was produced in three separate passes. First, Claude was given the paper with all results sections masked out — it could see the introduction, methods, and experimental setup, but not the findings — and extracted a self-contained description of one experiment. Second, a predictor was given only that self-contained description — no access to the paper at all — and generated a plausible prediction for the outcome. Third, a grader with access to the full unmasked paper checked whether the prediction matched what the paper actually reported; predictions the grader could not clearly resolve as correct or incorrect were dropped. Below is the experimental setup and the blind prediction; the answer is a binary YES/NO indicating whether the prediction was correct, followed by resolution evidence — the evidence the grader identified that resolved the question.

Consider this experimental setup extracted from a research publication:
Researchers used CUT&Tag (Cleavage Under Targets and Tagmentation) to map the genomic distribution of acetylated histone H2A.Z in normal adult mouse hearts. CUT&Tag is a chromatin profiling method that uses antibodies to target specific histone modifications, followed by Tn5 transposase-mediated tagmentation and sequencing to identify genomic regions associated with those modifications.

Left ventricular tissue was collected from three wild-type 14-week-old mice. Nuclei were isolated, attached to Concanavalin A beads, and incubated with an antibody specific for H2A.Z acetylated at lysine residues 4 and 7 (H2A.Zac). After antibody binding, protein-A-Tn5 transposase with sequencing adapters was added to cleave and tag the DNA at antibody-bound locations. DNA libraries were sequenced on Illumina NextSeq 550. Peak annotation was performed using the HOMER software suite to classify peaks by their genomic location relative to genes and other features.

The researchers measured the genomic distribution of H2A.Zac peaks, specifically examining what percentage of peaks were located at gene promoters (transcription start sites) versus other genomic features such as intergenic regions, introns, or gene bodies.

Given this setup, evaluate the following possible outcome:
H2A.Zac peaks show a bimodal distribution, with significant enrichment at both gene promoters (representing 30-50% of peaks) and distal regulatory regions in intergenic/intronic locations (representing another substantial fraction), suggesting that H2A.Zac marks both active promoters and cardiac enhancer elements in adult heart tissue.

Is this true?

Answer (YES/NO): NO